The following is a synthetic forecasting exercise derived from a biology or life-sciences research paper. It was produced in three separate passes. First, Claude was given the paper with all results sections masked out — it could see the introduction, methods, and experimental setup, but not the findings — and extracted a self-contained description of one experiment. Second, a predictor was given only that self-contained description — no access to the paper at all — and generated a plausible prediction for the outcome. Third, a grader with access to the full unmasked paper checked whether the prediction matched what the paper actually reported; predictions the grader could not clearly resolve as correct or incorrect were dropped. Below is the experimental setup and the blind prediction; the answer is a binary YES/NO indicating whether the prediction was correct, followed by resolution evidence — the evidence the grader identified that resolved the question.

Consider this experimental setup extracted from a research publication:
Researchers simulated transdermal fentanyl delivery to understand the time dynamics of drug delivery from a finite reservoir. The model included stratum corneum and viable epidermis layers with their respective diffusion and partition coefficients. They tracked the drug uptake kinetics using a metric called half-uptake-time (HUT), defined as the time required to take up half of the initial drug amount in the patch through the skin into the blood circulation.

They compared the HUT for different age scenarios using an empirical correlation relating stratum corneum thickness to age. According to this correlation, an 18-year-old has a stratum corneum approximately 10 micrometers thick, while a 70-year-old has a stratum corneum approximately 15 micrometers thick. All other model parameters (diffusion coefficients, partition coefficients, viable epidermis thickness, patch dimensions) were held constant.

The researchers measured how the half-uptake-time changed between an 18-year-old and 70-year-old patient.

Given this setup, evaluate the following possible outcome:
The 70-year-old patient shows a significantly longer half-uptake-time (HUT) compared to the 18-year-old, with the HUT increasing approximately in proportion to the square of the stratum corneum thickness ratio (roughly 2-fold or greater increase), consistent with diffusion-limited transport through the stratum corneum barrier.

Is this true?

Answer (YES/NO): NO